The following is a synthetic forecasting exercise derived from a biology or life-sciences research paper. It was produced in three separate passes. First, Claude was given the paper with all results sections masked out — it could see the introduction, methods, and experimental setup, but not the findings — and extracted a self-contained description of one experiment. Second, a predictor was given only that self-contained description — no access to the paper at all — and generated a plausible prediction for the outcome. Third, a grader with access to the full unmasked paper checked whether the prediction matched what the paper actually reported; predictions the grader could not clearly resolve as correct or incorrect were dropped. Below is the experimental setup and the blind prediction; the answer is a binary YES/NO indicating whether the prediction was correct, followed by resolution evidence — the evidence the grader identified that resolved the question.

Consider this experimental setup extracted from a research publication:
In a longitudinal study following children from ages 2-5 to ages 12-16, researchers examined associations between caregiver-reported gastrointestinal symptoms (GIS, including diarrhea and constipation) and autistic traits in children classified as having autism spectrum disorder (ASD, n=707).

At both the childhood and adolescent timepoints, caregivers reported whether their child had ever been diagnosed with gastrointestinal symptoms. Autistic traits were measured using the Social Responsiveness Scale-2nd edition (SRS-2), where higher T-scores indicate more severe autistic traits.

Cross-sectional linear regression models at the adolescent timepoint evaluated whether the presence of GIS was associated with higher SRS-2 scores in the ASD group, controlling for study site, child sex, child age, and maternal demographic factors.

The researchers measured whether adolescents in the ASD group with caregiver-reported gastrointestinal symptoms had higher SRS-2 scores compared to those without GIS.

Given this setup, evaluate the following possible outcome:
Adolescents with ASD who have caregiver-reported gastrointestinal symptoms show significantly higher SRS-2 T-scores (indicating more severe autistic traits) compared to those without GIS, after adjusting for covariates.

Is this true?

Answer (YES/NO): YES